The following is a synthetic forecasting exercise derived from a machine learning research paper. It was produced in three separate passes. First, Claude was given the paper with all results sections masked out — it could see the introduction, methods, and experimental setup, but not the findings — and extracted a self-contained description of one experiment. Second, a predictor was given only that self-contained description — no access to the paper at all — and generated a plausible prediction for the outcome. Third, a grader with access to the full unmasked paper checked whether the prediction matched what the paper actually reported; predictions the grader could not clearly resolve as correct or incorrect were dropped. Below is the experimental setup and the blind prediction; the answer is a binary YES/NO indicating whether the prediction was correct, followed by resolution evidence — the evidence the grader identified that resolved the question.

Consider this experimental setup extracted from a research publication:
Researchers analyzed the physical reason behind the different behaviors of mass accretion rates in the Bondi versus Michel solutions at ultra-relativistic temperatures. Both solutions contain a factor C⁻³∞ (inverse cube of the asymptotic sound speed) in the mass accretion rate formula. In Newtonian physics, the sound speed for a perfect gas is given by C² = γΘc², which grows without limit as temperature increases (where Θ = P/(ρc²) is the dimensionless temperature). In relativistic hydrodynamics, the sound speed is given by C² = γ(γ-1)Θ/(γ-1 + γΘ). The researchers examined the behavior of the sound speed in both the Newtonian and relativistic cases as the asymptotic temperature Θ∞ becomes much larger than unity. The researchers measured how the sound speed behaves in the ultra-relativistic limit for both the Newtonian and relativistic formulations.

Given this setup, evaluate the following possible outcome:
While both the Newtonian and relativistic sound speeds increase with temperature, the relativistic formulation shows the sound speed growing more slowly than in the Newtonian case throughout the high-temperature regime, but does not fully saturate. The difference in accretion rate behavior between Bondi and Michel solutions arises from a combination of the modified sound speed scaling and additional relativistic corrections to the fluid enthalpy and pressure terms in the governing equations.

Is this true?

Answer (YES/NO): NO